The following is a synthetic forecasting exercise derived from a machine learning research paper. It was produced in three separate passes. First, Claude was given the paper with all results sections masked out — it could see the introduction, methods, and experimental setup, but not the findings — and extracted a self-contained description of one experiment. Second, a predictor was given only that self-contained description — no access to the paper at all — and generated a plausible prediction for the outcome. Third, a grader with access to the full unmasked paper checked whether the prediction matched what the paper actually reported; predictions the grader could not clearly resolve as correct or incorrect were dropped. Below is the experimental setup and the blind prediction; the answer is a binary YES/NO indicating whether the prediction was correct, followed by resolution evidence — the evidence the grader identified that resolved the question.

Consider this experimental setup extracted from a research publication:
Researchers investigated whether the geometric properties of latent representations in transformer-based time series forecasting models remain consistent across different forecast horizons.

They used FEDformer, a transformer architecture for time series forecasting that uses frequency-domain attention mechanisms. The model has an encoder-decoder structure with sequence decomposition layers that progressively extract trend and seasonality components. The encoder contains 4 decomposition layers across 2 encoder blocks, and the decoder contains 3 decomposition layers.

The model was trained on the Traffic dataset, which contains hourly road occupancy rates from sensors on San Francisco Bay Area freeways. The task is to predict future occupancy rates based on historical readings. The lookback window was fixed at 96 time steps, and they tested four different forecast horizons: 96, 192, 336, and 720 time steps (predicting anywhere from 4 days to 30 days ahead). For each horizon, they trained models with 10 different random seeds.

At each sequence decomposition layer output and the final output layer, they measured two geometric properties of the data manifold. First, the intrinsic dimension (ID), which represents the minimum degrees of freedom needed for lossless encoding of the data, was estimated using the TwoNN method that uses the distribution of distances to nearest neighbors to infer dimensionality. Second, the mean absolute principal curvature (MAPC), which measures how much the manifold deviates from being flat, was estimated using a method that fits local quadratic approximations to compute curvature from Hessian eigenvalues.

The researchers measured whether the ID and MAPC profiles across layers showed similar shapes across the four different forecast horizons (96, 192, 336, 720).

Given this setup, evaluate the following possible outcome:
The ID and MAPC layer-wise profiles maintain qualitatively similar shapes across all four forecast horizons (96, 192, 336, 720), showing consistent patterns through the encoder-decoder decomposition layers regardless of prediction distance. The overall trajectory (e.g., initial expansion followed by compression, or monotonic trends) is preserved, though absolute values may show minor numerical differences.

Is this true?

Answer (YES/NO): YES